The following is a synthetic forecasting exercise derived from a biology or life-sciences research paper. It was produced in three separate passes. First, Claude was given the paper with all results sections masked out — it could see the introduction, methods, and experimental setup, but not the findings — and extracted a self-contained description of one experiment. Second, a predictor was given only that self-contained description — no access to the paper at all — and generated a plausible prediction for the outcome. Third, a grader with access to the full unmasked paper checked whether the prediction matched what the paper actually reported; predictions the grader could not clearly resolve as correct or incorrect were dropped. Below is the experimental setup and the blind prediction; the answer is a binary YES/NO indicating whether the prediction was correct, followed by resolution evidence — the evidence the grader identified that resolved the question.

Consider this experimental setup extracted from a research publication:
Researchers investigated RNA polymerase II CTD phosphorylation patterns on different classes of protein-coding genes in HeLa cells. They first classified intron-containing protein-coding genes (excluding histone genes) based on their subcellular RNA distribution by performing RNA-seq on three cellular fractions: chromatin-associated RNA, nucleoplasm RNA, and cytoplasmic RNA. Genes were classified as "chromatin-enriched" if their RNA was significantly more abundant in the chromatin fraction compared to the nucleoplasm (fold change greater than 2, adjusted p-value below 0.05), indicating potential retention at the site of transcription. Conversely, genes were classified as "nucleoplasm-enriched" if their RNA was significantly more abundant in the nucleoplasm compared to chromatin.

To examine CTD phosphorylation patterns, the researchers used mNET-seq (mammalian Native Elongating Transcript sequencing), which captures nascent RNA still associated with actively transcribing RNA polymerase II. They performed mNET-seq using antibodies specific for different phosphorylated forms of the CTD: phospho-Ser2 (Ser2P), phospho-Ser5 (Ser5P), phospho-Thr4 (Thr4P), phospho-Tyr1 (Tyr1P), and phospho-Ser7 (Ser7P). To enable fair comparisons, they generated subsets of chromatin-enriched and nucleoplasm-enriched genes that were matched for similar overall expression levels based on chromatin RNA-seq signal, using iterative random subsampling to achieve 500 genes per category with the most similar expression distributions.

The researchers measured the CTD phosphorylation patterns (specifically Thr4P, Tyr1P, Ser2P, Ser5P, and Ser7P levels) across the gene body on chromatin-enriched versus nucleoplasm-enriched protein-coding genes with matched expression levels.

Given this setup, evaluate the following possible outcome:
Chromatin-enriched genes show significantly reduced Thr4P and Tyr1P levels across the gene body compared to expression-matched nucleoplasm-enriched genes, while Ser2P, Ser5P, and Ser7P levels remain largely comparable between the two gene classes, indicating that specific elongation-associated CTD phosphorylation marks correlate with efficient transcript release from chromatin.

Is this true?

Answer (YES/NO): NO